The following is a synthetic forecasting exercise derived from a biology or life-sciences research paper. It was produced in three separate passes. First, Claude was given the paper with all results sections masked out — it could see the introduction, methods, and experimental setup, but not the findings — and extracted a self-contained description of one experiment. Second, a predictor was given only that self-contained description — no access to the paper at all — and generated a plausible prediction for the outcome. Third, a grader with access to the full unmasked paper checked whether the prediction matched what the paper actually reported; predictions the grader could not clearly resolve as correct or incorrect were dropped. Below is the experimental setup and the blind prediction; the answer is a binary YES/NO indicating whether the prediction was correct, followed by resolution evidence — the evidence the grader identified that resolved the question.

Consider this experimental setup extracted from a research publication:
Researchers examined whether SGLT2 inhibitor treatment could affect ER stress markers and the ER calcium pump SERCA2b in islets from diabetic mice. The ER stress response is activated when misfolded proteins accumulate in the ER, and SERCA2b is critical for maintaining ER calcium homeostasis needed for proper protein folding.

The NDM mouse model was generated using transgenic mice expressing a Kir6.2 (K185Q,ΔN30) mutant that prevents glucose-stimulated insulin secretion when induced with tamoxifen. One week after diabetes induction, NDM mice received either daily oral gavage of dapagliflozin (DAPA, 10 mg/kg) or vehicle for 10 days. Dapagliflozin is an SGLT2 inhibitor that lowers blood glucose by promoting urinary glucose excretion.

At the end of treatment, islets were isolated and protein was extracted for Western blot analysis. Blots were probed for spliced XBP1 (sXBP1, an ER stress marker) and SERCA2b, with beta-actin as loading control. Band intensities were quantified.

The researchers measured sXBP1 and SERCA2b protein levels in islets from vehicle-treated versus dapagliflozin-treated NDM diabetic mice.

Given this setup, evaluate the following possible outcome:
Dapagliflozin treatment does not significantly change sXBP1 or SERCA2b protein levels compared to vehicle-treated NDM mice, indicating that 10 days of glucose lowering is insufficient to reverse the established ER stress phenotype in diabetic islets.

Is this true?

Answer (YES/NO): NO